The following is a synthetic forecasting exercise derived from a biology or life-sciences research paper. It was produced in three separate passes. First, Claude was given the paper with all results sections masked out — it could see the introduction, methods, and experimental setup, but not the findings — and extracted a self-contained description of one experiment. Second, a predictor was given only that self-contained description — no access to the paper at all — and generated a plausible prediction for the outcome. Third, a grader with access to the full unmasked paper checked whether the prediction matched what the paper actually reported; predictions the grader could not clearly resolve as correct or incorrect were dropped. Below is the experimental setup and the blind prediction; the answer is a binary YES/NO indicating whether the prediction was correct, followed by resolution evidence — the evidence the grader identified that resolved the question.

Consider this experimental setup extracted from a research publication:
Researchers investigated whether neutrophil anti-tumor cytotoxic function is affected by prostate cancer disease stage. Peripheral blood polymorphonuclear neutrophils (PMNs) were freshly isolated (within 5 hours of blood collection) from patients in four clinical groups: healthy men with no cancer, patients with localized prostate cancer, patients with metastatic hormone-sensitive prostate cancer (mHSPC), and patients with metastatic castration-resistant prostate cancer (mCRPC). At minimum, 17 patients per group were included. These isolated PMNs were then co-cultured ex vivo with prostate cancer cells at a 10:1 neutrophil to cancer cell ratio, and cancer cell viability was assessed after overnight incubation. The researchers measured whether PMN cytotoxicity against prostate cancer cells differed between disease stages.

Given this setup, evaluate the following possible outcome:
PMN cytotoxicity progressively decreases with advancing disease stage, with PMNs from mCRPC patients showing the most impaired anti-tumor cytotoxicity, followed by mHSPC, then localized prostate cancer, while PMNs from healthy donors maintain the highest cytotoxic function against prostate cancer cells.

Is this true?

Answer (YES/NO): NO